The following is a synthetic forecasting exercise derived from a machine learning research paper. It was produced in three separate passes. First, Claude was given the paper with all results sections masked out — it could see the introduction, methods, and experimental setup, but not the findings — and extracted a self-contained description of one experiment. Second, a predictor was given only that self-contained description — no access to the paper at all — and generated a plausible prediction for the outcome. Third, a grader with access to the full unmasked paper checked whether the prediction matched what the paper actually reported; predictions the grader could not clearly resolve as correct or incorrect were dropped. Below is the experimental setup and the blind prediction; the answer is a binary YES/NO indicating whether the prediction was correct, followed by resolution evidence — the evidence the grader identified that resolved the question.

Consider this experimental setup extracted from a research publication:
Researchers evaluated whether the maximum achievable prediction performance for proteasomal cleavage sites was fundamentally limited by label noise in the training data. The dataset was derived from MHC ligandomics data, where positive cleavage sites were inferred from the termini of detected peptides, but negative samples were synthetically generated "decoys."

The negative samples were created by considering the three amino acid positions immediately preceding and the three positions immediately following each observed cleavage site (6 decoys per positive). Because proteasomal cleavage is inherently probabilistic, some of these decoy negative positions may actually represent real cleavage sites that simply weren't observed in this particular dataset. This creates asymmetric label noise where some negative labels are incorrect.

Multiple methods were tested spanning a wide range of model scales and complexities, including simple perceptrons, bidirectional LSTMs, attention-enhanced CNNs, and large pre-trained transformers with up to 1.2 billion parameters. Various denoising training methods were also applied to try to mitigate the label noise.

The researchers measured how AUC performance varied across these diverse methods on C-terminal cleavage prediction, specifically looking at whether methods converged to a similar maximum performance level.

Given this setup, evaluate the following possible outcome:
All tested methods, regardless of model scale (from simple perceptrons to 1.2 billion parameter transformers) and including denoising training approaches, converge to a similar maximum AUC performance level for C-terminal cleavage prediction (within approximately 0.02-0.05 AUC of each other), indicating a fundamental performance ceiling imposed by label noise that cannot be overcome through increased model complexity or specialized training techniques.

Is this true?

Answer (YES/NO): YES